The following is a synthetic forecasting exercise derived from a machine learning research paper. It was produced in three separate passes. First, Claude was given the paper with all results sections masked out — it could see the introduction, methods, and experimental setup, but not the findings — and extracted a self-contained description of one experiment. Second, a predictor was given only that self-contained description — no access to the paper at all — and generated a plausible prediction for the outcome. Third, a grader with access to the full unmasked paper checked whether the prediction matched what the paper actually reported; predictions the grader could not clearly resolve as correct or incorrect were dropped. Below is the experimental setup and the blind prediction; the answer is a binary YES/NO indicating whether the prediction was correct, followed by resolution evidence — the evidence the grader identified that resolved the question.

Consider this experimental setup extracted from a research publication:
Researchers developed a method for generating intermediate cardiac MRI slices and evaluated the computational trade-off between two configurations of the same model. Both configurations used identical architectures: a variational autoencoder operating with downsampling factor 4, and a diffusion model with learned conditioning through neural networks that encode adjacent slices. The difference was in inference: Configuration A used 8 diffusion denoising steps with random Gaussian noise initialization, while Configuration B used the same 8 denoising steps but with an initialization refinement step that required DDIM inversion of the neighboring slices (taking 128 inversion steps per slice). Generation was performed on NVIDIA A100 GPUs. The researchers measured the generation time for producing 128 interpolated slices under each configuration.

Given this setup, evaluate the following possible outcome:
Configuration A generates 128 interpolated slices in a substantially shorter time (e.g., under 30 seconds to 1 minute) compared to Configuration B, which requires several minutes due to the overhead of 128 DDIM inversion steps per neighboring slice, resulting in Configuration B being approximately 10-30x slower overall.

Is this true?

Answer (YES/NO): NO